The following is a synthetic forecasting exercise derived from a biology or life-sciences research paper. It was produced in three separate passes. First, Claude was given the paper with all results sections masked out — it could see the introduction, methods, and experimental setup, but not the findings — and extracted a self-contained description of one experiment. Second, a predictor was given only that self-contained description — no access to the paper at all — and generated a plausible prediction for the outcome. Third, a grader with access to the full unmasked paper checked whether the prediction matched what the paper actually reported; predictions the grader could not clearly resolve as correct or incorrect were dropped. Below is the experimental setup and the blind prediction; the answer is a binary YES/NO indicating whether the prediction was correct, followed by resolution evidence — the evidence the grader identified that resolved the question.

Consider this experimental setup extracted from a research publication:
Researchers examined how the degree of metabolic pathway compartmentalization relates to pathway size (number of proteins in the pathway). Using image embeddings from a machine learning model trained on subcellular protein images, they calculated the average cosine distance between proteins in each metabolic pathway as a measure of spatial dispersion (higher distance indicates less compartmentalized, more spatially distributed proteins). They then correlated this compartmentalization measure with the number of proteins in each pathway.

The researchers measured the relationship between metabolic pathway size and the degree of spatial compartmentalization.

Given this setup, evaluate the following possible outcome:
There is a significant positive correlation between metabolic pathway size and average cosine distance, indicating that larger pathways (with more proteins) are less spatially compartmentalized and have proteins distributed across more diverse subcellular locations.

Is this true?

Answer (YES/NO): YES